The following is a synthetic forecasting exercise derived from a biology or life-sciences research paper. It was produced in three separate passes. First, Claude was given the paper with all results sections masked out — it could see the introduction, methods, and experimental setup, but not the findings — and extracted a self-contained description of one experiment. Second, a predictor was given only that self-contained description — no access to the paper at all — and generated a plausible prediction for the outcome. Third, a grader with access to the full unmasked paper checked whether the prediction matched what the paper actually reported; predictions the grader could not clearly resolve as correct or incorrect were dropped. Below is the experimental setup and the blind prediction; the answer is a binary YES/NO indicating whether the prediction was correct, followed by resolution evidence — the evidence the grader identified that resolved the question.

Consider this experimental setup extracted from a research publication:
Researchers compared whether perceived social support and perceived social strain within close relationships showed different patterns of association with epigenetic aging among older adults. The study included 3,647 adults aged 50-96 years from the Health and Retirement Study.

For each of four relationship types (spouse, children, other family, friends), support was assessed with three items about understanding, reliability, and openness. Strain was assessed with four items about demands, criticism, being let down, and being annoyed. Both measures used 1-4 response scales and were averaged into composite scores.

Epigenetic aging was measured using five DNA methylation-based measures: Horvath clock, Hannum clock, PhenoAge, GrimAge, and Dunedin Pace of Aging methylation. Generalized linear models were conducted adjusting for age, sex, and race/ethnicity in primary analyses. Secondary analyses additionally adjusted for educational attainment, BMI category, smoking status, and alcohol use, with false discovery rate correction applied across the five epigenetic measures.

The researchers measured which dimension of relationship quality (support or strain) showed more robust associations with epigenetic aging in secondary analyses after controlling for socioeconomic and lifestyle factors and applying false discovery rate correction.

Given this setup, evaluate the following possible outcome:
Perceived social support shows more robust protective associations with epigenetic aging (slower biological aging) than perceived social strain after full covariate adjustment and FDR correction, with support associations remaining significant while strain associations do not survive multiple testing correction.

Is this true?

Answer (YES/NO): YES